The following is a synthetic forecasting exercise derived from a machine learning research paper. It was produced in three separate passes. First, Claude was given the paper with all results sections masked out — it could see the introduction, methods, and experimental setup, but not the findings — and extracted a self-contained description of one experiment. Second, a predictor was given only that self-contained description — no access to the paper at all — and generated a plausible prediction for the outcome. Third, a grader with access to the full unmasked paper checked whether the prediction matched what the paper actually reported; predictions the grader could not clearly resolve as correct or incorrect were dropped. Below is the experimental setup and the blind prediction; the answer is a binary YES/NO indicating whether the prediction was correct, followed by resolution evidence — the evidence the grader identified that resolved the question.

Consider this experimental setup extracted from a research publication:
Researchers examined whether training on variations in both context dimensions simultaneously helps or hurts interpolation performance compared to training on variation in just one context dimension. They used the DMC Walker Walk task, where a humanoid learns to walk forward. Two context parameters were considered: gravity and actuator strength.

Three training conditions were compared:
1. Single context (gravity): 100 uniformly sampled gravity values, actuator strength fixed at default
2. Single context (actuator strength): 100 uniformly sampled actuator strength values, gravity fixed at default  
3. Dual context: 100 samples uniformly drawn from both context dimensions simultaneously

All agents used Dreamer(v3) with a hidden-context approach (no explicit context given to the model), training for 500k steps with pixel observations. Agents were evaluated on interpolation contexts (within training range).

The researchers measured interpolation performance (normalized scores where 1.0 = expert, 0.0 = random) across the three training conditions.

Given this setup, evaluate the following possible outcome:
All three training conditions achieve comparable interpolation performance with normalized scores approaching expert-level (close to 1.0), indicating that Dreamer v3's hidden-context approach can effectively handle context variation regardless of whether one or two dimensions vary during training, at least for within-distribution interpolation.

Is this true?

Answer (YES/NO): YES